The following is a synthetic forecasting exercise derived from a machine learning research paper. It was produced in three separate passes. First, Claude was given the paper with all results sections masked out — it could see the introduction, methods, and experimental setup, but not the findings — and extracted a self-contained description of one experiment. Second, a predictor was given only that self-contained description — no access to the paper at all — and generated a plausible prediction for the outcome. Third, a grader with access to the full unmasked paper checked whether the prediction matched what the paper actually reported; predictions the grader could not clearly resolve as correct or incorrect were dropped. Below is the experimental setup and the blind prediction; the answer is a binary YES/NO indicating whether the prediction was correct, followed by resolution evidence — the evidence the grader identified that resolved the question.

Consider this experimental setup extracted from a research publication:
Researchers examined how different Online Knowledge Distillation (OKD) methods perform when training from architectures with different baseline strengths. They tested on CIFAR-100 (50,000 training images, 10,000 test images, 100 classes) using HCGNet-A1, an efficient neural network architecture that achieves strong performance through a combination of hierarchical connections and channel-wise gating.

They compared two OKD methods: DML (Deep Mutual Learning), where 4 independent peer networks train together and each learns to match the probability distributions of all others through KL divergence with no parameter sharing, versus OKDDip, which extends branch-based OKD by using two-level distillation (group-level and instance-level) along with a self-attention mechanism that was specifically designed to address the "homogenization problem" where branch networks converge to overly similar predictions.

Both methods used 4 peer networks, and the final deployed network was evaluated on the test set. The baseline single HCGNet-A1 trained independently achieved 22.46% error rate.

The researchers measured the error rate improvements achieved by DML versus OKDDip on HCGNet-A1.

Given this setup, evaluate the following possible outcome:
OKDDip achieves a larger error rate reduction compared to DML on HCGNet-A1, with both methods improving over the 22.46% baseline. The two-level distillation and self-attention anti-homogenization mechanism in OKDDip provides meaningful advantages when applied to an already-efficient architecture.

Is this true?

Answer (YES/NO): NO